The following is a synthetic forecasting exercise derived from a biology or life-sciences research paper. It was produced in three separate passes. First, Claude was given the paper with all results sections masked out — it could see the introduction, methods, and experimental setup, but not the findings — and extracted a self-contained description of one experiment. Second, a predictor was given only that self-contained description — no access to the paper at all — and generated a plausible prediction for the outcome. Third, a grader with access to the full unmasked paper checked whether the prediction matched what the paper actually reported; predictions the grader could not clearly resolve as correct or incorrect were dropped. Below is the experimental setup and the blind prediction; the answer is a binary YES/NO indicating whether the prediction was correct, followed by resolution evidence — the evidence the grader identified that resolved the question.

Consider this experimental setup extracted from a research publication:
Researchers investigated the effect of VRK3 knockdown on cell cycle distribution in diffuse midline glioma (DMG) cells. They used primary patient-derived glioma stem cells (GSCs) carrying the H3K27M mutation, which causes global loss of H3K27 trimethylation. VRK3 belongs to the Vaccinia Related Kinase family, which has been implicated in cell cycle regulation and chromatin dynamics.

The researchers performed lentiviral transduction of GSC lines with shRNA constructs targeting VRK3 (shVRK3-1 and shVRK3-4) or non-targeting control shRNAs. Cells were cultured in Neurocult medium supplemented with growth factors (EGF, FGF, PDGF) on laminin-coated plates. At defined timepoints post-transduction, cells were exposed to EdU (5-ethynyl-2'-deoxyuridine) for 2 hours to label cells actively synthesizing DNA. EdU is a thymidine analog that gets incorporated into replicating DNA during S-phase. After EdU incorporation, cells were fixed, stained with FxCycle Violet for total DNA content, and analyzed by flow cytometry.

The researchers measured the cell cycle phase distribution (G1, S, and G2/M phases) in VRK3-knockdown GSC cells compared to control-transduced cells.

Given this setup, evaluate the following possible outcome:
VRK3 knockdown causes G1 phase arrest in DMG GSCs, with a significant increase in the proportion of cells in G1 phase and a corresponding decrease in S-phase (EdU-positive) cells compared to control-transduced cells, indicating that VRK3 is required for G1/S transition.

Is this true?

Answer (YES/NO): YES